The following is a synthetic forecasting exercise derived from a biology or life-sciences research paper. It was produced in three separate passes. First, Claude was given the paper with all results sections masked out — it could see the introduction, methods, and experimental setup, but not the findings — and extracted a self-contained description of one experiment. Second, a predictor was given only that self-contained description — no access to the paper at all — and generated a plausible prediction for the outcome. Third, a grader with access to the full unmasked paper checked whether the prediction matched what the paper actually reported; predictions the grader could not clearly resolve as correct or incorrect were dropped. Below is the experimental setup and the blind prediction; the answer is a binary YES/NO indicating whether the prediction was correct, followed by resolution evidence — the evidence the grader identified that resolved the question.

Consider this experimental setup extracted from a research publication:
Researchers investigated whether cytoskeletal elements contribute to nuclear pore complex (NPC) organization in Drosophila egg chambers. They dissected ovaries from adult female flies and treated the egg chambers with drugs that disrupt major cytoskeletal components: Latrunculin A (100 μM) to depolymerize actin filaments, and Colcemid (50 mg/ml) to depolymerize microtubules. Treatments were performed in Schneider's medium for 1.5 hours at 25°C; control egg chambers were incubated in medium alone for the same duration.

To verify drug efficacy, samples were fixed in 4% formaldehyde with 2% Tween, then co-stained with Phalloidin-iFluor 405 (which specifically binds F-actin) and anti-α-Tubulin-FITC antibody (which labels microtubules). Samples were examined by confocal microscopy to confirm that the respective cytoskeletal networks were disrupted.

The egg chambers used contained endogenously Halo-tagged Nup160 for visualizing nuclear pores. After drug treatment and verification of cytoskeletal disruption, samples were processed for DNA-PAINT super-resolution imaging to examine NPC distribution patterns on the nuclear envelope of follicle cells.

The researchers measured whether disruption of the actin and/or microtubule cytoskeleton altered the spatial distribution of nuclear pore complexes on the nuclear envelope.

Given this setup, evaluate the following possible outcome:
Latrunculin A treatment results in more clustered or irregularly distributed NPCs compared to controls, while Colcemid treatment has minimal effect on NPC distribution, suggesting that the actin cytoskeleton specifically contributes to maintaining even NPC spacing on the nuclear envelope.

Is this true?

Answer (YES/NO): NO